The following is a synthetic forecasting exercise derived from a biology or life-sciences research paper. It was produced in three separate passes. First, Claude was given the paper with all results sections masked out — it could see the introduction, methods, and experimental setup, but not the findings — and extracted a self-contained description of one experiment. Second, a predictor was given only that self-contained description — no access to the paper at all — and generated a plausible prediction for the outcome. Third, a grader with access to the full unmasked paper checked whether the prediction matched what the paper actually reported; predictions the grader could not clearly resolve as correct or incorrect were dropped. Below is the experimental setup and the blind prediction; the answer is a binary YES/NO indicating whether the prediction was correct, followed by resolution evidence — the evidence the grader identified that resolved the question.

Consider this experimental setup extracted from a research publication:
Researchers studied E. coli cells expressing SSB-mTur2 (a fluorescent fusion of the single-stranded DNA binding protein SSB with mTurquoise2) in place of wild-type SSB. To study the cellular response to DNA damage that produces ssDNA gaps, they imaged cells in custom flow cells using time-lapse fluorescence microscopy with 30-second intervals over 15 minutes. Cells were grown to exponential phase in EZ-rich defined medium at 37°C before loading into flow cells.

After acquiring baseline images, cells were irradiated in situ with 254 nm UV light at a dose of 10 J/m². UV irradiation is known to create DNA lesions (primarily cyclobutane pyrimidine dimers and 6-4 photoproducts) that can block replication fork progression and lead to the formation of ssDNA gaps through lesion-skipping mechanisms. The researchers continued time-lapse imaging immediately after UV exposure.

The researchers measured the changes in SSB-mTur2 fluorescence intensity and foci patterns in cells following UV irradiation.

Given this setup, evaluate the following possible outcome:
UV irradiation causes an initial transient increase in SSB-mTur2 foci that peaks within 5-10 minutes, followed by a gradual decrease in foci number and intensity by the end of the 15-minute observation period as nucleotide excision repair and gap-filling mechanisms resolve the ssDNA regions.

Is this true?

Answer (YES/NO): NO